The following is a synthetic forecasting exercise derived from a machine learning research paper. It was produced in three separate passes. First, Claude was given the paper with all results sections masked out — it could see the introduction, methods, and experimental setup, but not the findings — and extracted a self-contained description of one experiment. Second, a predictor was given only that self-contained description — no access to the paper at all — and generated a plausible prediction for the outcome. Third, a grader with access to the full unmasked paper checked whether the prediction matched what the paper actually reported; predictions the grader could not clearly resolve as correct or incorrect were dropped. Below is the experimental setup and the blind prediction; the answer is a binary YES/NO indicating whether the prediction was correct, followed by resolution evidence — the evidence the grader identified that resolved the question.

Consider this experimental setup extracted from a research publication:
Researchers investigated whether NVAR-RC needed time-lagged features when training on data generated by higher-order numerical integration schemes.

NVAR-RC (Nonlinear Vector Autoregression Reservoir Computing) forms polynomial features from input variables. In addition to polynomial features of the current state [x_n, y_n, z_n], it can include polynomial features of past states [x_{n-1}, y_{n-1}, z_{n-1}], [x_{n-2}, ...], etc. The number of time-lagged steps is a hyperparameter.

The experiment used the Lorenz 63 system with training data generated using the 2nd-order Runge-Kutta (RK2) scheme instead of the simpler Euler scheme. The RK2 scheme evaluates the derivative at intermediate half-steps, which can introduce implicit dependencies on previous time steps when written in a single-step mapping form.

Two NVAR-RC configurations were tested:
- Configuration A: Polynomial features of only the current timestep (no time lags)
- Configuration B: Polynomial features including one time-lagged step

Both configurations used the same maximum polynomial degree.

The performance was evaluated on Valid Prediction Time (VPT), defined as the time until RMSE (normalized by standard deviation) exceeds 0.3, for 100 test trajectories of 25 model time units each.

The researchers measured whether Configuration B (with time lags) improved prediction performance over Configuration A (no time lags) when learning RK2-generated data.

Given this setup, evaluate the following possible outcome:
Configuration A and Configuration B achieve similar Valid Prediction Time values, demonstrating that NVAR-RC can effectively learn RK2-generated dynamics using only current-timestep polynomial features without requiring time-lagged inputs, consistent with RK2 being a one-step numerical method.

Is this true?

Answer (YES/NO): YES